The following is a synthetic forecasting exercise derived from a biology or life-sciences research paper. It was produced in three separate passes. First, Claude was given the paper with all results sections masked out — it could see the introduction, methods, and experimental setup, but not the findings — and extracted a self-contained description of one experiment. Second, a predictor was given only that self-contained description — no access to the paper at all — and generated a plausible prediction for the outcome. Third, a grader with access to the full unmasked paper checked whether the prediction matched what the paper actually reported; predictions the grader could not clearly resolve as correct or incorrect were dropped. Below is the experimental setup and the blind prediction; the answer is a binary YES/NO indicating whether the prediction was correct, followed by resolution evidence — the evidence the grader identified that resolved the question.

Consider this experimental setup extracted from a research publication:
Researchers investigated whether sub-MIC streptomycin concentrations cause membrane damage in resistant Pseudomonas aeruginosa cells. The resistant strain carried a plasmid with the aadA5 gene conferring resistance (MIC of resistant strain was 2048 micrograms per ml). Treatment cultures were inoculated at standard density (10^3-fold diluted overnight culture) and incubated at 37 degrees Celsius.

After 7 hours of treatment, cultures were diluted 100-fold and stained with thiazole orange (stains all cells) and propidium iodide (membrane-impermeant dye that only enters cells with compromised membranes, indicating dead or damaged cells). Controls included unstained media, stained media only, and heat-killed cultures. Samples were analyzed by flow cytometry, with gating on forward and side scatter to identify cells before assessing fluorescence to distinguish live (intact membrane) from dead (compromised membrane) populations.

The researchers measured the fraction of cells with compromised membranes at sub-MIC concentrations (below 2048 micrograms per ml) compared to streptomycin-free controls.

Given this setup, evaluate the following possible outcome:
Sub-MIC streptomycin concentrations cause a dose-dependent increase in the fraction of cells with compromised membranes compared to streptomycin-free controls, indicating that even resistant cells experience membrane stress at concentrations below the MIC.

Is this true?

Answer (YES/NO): YES